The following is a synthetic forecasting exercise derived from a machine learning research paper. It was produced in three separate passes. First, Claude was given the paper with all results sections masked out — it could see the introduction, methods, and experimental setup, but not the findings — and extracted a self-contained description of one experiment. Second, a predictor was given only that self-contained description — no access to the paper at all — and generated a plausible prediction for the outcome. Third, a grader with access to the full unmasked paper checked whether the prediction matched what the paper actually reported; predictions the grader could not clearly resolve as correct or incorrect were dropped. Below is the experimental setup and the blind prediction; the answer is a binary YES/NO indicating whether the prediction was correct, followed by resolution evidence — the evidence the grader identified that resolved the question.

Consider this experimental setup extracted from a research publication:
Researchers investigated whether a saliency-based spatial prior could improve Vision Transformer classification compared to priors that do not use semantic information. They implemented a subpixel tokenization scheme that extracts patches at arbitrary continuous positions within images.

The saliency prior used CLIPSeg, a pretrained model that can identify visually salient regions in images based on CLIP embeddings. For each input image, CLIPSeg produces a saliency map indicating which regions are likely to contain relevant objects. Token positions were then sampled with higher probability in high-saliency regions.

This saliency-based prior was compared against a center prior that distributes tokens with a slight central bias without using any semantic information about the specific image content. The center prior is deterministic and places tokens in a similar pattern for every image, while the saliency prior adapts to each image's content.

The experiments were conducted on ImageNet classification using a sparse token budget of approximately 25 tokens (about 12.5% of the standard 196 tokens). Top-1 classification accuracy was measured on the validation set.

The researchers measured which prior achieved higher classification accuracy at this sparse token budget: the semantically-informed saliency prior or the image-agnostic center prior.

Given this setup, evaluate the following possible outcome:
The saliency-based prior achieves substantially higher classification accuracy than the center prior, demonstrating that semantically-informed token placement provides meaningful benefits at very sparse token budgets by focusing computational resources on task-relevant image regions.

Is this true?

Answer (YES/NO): YES